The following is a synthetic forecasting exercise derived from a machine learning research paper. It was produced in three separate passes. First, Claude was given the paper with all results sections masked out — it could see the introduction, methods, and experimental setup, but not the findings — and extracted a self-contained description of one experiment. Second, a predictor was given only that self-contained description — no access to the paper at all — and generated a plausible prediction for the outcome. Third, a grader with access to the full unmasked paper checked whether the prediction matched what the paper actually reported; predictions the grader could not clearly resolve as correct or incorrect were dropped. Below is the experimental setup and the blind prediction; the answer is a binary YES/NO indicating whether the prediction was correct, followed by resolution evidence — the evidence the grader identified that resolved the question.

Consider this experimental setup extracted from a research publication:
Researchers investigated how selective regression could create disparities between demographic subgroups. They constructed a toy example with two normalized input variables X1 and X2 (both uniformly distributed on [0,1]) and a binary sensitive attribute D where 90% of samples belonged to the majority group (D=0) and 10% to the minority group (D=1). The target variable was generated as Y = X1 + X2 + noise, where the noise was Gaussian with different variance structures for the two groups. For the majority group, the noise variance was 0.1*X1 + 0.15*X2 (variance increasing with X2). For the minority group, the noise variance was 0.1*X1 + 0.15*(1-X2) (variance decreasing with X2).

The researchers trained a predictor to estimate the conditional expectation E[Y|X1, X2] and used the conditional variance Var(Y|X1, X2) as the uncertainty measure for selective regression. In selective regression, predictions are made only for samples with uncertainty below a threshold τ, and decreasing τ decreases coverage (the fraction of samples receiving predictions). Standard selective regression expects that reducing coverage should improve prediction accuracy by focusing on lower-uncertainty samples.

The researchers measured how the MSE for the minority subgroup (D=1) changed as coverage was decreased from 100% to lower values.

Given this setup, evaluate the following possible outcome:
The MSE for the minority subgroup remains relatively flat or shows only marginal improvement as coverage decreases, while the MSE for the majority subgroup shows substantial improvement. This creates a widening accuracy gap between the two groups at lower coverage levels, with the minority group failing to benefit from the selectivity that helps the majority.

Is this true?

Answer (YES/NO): NO